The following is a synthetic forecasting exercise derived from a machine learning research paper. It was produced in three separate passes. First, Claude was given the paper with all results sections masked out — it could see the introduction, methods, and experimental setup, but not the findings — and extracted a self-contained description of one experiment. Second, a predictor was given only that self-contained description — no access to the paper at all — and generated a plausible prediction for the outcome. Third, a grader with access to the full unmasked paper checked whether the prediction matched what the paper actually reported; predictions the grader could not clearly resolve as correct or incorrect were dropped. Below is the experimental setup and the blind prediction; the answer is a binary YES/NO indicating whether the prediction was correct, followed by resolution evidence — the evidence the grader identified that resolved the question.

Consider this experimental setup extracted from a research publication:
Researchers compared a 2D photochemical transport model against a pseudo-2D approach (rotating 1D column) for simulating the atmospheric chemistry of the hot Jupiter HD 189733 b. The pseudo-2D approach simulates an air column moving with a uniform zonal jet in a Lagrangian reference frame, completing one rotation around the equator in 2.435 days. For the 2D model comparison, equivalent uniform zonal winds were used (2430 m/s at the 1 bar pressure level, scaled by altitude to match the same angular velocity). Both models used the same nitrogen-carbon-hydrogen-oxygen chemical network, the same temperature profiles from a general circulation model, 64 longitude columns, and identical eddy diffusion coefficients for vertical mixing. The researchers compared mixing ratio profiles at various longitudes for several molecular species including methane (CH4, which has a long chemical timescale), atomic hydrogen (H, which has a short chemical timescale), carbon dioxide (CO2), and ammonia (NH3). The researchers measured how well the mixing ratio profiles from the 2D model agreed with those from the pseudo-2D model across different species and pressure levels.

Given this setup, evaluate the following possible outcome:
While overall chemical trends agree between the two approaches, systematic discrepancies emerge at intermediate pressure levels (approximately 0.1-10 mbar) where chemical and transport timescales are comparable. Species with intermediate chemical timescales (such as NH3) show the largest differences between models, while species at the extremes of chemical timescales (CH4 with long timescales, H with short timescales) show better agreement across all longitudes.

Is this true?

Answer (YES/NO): NO